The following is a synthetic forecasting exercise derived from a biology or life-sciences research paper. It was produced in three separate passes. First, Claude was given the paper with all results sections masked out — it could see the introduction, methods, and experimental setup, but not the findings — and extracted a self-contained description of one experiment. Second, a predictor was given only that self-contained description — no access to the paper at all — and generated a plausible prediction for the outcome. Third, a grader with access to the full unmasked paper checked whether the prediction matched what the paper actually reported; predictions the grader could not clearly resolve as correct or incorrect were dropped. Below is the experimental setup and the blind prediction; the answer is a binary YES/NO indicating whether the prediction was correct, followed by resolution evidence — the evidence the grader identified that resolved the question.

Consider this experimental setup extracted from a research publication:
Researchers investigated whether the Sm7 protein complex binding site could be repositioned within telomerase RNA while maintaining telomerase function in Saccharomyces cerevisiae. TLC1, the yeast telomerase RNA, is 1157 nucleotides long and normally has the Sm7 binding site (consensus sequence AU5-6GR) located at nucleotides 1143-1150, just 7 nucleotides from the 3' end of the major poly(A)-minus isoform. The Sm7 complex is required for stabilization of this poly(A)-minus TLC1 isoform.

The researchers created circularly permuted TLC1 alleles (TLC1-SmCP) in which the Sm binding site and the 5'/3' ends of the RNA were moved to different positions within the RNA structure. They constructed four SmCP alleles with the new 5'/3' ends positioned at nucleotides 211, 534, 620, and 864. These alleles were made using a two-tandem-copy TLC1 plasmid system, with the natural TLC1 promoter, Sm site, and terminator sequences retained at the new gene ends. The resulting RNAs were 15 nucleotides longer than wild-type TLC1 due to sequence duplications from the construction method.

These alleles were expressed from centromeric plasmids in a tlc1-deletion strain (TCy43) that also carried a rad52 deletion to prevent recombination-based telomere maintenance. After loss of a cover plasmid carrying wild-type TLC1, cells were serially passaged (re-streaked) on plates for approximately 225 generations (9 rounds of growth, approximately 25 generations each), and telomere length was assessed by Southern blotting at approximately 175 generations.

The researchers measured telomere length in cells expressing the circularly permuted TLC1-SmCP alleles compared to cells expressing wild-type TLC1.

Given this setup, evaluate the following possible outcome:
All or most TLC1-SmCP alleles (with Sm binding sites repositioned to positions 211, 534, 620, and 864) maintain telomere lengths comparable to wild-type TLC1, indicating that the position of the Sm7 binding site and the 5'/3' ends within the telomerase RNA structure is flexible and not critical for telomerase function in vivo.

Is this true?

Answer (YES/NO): NO